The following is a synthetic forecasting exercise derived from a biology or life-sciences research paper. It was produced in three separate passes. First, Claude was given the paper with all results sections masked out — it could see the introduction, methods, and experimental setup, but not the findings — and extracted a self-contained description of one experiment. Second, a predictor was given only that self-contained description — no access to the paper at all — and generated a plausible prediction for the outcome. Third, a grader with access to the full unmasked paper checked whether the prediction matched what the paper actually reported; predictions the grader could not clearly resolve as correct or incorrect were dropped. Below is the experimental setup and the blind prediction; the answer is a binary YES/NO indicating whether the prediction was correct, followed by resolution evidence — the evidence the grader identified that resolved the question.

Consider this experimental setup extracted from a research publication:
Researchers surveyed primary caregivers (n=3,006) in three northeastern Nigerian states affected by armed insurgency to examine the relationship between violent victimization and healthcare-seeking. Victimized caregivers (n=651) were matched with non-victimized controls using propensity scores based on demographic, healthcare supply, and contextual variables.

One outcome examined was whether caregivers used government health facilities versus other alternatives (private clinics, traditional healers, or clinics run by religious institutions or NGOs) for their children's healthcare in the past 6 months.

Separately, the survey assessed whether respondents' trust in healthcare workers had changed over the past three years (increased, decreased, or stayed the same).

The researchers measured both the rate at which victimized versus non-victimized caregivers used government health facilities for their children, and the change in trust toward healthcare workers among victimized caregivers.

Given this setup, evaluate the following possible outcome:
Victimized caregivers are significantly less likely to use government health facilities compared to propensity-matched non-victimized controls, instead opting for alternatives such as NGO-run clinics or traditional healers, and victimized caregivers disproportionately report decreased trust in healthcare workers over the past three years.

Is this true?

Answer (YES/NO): YES